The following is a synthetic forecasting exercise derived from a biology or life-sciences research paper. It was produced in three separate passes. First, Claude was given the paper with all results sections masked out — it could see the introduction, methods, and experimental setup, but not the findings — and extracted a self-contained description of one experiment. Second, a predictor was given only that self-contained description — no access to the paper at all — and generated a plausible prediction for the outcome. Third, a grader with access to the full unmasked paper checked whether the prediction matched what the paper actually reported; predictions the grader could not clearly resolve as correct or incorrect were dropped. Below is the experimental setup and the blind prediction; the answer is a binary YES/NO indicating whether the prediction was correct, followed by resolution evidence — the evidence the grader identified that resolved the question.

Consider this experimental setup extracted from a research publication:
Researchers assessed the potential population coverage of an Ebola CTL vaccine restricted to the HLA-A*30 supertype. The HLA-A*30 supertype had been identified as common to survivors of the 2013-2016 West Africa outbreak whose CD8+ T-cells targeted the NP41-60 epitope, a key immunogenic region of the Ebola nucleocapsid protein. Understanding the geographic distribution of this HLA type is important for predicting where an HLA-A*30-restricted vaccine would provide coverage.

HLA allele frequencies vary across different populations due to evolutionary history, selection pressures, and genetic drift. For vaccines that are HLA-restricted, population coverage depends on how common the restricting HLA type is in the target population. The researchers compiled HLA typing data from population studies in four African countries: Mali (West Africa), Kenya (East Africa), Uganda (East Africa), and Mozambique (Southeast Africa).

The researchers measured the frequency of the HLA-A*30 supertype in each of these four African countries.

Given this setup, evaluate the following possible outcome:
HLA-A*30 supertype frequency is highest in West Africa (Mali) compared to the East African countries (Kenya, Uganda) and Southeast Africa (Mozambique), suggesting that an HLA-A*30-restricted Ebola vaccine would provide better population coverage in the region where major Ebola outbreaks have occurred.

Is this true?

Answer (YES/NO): NO